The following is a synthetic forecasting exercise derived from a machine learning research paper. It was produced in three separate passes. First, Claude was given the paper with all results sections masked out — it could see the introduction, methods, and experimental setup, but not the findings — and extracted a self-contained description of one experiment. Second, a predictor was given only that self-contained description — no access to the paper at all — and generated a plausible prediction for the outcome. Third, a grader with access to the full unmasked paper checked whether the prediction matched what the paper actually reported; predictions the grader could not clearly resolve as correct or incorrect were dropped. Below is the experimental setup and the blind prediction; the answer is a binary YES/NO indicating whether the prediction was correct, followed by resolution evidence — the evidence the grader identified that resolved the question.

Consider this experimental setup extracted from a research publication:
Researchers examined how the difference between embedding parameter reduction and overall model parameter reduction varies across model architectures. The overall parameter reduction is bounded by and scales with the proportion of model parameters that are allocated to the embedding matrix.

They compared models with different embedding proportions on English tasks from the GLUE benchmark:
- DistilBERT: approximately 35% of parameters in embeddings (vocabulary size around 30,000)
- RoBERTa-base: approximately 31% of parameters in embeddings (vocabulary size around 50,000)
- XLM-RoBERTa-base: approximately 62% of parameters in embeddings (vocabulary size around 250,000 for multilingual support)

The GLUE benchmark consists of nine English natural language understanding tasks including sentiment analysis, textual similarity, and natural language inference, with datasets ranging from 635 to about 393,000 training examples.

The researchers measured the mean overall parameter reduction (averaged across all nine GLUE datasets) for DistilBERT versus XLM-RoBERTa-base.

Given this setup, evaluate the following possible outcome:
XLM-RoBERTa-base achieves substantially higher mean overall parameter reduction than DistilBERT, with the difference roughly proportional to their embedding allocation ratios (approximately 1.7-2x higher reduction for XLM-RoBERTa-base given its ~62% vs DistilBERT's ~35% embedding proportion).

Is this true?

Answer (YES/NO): NO